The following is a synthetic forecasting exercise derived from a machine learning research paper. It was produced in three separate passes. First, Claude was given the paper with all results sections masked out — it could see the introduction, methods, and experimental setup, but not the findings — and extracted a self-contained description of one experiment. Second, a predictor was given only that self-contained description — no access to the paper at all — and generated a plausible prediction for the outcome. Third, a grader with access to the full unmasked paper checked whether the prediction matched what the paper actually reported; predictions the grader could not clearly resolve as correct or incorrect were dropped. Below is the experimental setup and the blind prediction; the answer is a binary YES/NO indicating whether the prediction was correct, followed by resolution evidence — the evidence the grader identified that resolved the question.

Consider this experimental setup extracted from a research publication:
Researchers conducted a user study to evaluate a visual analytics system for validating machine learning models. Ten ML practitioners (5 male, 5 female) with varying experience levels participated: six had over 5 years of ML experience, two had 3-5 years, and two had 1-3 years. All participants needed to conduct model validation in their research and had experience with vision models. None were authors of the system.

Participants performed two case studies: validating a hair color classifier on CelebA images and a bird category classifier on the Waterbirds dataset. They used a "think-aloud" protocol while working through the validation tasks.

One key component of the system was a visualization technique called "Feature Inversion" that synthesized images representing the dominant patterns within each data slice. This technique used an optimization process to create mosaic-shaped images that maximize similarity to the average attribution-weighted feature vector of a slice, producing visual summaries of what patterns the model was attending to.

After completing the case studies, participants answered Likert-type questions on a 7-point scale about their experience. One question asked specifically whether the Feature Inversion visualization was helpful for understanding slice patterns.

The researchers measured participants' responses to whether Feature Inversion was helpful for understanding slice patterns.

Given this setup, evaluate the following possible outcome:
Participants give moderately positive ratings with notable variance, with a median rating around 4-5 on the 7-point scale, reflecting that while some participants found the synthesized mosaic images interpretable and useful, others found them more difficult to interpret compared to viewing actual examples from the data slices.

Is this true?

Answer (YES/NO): NO